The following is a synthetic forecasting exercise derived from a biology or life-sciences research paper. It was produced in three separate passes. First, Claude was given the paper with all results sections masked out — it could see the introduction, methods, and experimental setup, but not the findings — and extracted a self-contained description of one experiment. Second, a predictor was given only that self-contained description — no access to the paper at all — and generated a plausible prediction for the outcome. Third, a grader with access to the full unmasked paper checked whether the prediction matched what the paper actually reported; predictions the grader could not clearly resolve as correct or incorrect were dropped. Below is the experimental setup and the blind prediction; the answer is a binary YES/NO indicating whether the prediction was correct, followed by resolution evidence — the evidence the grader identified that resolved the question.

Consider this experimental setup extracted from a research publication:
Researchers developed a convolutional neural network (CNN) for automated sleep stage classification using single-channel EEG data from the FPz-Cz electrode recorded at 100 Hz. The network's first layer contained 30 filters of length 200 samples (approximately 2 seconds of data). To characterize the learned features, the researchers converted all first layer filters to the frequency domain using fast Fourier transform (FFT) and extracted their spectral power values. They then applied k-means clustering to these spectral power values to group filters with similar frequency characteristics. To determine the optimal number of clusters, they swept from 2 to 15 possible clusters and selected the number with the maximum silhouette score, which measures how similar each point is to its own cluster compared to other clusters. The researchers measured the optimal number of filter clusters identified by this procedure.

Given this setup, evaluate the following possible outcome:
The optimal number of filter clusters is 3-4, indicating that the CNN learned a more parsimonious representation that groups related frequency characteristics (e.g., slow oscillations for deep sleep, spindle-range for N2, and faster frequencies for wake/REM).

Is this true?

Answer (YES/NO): NO